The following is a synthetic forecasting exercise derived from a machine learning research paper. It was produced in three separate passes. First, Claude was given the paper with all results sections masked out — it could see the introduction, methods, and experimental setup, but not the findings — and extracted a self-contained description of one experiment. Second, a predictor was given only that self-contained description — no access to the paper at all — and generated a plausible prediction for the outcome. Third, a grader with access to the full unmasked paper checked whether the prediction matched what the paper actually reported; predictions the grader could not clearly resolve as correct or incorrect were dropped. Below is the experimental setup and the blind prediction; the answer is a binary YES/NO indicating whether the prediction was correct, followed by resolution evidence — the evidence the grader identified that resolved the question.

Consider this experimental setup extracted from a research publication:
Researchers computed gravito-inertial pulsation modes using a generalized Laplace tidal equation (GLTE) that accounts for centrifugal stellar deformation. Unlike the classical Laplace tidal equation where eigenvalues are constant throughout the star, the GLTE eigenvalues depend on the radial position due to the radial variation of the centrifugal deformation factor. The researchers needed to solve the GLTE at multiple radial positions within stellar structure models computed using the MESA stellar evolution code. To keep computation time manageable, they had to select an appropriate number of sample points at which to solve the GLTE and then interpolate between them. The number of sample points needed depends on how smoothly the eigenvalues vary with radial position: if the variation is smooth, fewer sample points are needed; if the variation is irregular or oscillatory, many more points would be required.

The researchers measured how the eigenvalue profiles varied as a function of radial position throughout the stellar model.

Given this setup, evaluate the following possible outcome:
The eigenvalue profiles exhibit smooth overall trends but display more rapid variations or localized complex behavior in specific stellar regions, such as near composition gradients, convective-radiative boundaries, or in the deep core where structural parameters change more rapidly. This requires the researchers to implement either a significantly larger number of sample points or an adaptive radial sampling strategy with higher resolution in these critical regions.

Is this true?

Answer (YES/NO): NO